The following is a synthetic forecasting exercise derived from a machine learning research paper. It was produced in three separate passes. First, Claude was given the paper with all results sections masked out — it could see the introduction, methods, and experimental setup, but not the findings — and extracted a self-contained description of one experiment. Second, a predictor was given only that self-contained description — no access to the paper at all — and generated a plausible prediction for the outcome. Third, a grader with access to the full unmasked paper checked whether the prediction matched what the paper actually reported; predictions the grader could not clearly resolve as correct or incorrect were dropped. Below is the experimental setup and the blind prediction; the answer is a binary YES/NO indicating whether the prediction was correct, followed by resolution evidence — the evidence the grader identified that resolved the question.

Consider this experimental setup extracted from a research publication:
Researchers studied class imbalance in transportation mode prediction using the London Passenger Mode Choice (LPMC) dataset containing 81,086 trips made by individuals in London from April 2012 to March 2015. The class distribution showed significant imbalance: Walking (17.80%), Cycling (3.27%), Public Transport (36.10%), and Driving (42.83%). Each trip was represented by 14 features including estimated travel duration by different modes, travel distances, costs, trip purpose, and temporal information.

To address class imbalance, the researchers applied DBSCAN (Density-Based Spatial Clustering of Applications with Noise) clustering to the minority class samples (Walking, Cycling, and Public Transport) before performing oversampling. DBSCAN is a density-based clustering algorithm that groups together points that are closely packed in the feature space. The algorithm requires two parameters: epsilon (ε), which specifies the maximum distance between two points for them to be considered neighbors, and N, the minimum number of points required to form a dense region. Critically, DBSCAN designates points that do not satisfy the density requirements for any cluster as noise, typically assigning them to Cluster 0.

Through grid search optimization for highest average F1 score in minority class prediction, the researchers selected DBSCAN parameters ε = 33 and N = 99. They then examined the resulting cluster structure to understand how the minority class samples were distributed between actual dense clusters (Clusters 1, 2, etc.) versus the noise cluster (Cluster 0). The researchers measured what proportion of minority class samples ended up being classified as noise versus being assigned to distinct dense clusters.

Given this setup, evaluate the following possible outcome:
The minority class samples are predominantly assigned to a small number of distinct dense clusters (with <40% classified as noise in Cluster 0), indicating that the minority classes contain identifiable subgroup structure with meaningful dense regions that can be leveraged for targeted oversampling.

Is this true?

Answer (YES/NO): NO